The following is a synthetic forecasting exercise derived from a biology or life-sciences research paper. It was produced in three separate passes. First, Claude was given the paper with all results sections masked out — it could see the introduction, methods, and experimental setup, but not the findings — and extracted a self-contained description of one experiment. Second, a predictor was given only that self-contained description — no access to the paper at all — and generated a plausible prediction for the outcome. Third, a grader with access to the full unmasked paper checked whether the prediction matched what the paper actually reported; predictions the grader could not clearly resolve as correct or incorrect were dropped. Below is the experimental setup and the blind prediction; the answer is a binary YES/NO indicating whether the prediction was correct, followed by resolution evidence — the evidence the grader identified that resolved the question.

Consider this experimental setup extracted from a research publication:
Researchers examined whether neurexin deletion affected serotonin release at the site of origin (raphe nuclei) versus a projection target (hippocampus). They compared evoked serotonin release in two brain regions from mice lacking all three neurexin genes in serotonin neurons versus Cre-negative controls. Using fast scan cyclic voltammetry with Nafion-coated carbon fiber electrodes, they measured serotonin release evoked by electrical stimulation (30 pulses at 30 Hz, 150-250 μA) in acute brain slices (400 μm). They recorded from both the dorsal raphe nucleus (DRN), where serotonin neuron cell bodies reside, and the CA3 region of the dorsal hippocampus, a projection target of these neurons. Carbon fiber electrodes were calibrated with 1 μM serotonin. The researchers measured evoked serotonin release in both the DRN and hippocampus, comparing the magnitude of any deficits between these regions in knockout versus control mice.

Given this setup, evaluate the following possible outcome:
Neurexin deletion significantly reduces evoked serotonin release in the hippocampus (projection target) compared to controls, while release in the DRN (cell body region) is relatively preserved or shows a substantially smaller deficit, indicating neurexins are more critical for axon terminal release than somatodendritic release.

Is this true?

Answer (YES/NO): NO